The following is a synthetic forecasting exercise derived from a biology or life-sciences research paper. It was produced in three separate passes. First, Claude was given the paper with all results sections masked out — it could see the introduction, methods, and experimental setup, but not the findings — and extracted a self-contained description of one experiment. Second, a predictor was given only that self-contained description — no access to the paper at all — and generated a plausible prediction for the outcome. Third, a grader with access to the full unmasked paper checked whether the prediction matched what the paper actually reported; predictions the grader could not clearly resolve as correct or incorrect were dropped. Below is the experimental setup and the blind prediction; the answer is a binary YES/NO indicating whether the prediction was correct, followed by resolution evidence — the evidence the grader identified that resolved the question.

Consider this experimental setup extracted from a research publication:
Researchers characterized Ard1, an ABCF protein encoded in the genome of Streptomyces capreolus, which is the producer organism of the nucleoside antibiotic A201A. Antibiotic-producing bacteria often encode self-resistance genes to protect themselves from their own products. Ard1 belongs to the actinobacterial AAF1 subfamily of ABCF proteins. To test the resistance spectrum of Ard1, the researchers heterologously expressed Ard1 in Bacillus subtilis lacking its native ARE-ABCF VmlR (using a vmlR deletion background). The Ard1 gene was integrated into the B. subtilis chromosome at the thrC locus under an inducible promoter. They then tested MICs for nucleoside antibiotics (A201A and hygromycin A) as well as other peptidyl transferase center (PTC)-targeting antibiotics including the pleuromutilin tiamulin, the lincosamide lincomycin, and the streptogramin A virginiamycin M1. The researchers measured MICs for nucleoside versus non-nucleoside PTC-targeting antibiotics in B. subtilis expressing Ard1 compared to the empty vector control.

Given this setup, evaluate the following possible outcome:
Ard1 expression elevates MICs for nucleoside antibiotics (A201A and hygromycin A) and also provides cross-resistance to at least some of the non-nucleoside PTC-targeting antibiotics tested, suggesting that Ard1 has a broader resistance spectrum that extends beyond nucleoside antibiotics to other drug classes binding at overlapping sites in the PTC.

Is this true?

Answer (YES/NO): NO